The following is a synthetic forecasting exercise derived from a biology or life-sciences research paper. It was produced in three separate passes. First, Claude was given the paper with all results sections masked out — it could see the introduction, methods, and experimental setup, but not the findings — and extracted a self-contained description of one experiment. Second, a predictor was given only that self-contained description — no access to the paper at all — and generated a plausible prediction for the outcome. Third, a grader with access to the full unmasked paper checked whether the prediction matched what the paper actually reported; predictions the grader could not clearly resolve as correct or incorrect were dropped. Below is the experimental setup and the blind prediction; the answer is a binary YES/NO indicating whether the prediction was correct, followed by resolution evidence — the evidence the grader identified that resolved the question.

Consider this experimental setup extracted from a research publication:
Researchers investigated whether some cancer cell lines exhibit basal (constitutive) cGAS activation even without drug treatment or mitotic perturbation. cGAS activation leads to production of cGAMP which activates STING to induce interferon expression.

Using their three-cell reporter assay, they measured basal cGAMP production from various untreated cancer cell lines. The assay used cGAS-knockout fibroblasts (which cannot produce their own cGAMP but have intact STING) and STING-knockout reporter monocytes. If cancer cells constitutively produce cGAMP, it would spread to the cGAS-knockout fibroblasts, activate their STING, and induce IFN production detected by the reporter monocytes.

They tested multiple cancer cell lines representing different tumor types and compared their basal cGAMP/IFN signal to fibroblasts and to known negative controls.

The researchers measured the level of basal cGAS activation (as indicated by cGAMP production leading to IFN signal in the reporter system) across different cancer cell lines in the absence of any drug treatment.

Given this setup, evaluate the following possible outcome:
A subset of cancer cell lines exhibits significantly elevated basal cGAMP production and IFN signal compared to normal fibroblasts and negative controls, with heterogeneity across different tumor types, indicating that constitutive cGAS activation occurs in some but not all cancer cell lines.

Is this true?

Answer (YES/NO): YES